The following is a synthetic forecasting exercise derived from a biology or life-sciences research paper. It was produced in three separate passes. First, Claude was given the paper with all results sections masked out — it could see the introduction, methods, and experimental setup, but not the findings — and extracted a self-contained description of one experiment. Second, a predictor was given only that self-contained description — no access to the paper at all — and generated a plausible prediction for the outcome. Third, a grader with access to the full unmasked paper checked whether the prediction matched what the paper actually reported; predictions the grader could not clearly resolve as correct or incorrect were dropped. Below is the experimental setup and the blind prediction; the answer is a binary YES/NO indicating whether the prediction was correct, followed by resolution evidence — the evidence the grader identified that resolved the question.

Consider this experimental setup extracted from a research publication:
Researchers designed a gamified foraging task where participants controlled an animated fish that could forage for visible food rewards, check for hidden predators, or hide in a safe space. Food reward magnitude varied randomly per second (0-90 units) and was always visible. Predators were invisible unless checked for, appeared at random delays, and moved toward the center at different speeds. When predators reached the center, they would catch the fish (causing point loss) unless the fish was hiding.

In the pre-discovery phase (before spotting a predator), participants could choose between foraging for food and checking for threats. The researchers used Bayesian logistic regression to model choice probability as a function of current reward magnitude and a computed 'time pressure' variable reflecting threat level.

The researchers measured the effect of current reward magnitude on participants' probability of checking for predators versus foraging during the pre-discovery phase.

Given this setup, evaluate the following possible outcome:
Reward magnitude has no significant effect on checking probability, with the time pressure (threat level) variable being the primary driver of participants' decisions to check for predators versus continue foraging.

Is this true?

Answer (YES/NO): NO